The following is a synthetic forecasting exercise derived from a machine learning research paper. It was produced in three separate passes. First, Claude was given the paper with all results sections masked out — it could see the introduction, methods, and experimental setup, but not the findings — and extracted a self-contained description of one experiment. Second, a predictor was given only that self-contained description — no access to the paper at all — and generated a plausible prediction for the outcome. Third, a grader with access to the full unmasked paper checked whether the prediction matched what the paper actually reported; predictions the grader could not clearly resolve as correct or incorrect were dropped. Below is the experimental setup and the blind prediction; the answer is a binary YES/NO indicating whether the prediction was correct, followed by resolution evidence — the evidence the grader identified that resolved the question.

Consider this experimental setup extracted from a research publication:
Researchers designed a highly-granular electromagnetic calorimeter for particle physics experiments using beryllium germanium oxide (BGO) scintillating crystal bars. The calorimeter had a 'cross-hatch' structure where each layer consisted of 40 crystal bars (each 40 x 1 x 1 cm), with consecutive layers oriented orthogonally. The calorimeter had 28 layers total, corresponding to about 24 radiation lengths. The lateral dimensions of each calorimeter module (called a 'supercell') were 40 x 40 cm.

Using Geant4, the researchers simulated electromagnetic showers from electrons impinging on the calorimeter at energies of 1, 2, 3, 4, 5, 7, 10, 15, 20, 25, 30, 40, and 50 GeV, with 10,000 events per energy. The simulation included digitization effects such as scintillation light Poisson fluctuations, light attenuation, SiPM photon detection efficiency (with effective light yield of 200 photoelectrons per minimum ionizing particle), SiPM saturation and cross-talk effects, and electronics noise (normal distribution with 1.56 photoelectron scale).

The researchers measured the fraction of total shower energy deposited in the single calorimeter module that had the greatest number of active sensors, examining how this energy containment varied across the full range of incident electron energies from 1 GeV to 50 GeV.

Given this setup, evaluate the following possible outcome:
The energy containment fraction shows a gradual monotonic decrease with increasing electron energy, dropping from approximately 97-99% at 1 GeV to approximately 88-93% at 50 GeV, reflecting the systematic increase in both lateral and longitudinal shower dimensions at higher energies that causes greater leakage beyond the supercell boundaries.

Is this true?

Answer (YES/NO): NO